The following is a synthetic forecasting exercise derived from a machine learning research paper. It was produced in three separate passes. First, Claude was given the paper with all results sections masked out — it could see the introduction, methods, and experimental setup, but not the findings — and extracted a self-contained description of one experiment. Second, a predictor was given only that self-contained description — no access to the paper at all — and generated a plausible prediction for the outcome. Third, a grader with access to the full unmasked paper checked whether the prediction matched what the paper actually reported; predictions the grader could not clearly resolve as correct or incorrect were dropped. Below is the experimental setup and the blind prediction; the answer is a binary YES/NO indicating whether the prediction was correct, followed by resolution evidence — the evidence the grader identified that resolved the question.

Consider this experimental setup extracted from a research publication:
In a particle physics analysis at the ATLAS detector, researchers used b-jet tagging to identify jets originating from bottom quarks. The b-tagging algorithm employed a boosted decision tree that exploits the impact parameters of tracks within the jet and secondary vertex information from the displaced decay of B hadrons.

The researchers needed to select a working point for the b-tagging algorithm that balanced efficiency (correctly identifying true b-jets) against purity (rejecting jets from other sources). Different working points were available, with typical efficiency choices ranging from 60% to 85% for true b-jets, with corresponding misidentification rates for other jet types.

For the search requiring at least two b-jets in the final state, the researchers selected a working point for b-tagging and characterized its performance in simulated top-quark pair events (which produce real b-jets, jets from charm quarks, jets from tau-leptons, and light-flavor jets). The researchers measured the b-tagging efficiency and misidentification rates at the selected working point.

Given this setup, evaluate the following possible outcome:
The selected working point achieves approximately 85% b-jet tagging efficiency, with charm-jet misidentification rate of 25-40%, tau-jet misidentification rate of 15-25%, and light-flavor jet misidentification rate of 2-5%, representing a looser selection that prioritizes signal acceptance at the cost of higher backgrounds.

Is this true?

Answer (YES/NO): NO